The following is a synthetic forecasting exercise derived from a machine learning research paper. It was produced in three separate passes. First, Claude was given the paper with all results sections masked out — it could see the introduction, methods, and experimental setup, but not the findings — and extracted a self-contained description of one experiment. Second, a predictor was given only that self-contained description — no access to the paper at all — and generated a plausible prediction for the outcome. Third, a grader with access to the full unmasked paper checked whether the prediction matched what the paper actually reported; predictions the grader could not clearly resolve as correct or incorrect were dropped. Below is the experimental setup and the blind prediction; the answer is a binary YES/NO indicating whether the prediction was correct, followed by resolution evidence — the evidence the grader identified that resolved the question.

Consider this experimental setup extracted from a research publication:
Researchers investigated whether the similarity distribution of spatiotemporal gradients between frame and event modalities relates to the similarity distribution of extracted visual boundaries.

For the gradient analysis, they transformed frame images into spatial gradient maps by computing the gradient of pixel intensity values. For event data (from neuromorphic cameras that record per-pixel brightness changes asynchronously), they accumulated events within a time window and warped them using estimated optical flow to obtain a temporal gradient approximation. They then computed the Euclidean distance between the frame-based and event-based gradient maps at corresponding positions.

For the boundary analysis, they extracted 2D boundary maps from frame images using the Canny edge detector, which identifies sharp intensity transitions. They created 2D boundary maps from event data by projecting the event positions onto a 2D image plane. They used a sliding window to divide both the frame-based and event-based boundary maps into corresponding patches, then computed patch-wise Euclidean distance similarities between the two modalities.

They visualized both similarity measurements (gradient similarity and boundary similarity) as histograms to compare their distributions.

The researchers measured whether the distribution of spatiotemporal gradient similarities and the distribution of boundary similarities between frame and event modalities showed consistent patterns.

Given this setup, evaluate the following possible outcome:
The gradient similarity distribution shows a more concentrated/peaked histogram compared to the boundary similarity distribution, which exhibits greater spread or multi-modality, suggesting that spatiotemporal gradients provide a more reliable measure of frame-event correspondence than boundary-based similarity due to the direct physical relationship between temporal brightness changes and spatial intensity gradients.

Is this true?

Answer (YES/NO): NO